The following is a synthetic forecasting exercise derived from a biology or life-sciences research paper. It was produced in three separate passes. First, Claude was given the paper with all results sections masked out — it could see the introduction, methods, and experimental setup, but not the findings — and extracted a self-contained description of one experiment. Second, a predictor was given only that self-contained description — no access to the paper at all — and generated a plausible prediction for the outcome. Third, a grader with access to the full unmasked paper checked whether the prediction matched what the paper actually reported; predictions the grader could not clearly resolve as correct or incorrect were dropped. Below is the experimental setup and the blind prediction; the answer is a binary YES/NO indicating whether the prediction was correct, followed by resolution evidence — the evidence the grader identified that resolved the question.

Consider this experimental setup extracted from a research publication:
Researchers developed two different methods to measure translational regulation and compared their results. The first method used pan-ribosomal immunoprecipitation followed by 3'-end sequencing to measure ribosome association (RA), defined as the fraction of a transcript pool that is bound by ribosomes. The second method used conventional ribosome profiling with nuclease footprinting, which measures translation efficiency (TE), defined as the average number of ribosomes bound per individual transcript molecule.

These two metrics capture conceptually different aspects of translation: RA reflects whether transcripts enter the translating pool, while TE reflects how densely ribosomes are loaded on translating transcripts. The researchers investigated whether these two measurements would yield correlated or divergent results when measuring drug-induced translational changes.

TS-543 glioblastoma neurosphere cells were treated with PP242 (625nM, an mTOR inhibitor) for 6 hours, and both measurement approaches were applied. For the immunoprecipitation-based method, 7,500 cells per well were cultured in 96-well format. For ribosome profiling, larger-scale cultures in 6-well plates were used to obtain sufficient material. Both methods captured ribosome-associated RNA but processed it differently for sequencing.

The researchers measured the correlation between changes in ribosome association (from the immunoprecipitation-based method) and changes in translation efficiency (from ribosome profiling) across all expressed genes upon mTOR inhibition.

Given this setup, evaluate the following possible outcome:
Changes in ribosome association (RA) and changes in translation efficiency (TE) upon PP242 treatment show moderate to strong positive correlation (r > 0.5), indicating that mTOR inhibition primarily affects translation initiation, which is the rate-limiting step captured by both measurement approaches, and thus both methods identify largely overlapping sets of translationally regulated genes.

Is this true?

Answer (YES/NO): YES